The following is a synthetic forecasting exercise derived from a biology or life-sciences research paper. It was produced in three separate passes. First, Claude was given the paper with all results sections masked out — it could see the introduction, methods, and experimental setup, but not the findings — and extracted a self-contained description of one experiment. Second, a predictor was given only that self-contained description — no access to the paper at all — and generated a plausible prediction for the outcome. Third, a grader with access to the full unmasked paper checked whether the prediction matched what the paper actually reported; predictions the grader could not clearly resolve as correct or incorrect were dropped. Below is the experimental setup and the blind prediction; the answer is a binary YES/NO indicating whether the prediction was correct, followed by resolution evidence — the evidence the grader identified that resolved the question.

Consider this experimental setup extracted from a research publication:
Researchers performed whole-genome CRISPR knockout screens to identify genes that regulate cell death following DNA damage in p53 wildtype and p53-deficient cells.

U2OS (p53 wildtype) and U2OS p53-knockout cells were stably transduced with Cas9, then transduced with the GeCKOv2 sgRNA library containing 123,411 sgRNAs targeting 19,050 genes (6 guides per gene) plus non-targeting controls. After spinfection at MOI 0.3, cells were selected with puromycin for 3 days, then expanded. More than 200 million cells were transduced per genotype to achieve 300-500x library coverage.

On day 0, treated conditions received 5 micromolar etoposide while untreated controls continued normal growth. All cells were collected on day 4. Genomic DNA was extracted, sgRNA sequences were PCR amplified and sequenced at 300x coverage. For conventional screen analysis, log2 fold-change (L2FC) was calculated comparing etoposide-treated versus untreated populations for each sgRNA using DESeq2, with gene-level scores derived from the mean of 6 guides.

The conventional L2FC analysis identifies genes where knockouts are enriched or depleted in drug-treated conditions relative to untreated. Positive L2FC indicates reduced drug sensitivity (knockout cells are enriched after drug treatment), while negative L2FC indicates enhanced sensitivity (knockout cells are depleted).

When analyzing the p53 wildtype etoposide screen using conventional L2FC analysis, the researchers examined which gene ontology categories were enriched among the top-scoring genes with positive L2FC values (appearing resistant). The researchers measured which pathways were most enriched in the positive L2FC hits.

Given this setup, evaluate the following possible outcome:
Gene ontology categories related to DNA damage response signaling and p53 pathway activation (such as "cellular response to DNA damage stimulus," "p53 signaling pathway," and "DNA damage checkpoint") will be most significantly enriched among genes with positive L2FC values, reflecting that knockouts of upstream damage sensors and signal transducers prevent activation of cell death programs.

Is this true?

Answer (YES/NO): NO